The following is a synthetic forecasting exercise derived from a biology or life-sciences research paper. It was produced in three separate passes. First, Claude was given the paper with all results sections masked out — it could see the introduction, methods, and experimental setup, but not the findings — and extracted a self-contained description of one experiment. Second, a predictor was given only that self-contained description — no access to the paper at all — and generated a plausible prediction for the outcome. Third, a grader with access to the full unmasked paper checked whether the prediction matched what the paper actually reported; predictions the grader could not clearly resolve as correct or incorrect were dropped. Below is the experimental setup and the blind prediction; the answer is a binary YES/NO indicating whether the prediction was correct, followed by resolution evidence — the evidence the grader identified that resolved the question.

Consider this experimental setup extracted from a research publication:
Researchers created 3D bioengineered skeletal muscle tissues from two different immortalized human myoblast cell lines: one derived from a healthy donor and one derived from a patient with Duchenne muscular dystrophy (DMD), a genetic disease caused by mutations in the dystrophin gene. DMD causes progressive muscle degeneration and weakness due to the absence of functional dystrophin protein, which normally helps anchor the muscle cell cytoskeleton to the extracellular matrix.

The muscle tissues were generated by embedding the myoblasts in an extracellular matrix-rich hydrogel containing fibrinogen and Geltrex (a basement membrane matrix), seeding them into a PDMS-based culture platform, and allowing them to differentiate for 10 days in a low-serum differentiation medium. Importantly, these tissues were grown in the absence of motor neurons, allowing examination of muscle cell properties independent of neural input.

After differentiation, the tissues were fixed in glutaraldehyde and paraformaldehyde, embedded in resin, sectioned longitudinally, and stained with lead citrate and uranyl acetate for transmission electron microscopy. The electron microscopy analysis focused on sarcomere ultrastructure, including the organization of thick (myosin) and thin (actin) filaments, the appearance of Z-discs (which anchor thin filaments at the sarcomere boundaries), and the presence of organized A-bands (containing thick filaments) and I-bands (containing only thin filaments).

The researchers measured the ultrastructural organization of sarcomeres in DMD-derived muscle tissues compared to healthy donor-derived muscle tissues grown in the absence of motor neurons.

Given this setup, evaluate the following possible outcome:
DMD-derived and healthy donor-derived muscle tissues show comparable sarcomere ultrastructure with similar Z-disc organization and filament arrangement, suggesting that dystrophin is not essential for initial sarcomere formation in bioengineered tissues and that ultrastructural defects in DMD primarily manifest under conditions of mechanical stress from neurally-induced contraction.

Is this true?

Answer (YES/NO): NO